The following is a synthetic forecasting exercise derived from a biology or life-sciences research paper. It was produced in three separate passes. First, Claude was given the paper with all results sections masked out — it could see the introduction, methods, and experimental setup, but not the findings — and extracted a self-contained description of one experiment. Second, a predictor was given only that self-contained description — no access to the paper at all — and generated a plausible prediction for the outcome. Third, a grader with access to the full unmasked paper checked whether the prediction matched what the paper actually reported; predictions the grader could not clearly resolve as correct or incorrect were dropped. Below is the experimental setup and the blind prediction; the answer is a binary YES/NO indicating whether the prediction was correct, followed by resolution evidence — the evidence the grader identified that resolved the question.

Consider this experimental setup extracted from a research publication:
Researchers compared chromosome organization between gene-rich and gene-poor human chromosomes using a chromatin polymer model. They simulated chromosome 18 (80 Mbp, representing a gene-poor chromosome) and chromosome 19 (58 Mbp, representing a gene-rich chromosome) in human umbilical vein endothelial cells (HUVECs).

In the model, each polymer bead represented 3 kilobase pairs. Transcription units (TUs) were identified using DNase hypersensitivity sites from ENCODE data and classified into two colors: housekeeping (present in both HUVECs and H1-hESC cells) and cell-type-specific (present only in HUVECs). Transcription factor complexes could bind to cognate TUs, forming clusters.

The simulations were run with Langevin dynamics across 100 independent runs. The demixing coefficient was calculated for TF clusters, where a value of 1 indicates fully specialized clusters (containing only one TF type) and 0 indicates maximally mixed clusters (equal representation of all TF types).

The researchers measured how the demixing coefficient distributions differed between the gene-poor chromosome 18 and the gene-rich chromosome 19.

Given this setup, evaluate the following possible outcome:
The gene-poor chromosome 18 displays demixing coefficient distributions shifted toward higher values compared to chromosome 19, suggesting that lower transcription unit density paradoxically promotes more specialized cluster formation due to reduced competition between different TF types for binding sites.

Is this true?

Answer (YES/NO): NO